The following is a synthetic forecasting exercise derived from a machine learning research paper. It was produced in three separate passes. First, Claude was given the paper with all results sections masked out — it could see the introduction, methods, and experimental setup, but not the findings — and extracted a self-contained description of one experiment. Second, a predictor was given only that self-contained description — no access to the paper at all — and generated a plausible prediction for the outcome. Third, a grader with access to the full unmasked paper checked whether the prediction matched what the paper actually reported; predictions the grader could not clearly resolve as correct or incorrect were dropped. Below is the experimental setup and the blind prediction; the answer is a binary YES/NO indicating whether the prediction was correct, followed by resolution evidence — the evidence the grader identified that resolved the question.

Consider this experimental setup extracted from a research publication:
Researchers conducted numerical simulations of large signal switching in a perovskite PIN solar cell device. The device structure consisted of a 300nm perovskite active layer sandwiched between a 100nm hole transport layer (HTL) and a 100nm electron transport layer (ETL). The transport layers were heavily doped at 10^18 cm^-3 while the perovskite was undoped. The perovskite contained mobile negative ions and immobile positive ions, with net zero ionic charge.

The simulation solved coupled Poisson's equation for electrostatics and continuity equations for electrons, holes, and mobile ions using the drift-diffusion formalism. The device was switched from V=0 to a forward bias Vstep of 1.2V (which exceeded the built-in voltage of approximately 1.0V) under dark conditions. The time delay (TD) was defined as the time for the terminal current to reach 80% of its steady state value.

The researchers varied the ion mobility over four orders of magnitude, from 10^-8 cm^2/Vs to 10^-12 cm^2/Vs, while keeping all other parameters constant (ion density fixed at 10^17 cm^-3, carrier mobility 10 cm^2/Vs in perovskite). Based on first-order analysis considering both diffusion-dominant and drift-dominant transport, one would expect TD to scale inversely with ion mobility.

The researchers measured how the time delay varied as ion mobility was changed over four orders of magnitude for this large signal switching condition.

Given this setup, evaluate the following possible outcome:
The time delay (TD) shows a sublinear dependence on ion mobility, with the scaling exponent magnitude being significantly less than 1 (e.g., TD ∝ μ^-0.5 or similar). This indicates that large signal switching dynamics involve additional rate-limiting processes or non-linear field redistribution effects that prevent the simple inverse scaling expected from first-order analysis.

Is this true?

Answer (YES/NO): NO